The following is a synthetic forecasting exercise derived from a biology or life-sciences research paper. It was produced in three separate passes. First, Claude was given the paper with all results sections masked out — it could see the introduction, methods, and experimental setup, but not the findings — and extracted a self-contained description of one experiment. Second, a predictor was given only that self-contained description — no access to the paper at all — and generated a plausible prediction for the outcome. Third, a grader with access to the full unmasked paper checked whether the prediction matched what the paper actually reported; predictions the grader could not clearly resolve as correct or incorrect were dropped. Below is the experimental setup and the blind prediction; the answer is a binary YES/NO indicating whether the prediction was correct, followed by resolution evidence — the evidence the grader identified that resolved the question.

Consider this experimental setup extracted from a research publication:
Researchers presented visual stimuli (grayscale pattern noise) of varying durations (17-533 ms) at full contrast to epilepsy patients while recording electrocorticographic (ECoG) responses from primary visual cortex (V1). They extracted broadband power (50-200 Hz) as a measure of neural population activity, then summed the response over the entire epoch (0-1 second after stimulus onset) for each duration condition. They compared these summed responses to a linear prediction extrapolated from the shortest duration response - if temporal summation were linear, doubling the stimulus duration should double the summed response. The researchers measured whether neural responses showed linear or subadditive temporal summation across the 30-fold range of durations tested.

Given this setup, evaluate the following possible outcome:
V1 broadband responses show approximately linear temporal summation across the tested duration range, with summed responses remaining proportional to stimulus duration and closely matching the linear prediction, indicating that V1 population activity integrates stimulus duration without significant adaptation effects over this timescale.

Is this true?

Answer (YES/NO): NO